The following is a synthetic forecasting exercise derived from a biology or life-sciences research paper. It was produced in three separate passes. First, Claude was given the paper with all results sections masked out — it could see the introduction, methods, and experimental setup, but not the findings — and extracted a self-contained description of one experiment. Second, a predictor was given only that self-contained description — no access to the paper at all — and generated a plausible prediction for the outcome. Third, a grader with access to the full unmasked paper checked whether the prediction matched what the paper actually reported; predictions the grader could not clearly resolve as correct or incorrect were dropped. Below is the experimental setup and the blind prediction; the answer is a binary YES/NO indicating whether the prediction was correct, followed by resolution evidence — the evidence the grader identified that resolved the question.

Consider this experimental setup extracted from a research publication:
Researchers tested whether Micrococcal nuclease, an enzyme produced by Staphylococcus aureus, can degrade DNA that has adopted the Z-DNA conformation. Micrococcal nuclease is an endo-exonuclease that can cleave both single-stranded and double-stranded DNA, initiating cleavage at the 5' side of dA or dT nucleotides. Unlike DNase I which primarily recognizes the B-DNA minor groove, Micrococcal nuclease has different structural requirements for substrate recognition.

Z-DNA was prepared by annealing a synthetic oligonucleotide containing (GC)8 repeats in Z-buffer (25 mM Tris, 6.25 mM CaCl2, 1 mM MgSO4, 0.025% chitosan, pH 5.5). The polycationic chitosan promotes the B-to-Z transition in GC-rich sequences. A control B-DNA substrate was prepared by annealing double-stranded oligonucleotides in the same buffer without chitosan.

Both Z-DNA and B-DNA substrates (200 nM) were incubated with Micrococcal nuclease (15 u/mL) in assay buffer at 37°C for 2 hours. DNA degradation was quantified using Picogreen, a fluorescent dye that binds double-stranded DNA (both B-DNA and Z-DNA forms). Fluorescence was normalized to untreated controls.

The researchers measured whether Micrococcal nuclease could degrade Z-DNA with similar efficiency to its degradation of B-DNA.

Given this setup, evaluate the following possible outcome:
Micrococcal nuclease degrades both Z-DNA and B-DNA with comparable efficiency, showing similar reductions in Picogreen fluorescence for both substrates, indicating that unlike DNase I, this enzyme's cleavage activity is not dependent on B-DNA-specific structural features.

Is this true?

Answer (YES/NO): NO